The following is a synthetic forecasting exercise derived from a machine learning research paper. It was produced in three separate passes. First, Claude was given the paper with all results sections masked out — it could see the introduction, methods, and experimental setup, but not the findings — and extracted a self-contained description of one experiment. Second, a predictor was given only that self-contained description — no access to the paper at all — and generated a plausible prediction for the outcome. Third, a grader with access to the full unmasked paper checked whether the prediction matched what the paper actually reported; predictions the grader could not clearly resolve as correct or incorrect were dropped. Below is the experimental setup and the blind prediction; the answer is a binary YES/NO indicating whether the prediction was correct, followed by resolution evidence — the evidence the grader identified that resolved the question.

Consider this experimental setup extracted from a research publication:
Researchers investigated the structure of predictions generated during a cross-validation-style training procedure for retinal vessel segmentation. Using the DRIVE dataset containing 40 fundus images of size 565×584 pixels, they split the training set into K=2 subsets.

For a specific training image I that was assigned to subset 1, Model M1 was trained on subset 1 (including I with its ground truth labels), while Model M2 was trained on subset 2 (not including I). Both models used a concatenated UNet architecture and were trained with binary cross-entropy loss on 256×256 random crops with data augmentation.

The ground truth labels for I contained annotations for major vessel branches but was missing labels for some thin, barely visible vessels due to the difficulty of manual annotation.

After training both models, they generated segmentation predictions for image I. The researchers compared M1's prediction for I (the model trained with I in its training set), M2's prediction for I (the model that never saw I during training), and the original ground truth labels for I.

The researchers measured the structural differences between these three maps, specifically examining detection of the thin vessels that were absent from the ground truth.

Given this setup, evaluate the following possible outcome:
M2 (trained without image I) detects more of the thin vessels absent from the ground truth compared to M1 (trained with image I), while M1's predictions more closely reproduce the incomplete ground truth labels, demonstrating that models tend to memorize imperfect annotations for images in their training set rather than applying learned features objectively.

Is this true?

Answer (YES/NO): YES